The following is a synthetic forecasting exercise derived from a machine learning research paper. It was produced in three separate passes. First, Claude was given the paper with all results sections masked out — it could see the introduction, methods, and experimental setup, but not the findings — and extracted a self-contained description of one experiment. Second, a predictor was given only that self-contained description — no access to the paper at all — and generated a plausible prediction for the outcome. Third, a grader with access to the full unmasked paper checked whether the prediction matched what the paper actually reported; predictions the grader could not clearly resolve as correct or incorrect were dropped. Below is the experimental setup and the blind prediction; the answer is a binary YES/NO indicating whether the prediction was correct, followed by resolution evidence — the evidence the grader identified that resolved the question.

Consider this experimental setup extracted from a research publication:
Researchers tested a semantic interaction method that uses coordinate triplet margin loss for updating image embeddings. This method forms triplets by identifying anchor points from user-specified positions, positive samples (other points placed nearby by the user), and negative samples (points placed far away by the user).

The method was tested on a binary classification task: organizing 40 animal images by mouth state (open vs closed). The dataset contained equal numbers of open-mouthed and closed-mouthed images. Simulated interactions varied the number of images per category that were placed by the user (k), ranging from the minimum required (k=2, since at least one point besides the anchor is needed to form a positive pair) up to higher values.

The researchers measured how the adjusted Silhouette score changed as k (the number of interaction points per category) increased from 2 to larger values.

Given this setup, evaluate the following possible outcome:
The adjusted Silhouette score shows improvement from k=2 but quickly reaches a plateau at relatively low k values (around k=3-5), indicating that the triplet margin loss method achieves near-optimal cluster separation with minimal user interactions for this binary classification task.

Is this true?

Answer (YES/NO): NO